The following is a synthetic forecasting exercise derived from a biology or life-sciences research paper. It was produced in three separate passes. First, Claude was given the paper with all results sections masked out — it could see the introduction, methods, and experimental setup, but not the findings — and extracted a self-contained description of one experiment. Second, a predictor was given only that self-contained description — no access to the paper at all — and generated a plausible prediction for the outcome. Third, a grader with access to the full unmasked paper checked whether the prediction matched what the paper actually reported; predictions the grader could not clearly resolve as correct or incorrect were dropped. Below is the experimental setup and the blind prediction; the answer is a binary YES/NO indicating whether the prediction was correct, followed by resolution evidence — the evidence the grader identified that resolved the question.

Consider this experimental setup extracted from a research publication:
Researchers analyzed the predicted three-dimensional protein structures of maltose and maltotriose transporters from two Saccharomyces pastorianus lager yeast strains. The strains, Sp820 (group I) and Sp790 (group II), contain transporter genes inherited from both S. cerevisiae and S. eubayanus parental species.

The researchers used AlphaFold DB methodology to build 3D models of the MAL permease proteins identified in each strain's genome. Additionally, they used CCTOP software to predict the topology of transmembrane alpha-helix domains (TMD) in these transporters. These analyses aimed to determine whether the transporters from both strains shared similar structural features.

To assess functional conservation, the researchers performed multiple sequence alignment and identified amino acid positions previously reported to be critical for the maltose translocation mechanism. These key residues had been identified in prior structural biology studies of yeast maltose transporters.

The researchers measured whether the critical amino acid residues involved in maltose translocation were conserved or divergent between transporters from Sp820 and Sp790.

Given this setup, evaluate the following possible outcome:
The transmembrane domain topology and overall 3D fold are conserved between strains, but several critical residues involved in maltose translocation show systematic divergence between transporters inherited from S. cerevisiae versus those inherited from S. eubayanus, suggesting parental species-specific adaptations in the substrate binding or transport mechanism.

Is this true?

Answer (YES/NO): NO